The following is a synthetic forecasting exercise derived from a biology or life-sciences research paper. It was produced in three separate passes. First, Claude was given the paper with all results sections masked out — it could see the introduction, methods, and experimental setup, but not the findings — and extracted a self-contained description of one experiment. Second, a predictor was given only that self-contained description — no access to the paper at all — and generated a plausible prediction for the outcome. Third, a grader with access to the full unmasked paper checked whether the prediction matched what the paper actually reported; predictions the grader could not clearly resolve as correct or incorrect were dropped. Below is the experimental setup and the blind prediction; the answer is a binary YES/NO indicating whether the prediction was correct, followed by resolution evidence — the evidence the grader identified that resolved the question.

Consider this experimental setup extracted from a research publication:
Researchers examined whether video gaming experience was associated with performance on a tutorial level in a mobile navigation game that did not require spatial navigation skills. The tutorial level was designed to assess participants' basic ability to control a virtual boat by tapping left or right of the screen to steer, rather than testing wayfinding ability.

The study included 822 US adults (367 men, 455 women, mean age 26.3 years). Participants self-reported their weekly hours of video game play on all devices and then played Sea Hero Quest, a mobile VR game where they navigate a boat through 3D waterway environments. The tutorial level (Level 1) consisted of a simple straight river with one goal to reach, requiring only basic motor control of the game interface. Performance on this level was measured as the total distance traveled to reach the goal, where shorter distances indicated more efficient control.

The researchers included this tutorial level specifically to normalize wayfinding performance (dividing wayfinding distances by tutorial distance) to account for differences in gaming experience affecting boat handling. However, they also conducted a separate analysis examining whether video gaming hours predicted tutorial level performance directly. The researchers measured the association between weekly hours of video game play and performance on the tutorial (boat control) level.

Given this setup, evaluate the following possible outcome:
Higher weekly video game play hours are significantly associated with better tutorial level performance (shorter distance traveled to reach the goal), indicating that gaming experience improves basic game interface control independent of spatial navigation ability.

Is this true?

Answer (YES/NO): NO